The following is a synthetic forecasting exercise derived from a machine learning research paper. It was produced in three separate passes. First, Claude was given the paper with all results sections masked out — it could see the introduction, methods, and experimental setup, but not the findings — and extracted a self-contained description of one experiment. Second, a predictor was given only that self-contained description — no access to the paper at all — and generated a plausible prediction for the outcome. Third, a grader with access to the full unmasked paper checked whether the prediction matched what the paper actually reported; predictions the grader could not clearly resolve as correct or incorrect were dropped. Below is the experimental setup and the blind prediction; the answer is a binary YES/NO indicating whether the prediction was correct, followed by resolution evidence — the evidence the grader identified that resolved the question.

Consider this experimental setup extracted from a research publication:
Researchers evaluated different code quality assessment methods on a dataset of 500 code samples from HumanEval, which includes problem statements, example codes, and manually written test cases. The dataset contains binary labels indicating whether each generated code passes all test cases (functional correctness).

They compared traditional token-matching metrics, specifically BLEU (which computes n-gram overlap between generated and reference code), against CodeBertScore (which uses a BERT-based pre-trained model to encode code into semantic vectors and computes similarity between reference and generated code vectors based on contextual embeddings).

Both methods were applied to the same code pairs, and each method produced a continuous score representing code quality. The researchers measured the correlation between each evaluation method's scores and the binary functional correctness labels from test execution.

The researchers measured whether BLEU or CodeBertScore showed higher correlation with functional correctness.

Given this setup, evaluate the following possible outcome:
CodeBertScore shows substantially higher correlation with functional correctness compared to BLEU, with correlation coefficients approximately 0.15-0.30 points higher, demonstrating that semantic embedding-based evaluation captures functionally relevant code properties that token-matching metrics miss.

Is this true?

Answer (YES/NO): NO